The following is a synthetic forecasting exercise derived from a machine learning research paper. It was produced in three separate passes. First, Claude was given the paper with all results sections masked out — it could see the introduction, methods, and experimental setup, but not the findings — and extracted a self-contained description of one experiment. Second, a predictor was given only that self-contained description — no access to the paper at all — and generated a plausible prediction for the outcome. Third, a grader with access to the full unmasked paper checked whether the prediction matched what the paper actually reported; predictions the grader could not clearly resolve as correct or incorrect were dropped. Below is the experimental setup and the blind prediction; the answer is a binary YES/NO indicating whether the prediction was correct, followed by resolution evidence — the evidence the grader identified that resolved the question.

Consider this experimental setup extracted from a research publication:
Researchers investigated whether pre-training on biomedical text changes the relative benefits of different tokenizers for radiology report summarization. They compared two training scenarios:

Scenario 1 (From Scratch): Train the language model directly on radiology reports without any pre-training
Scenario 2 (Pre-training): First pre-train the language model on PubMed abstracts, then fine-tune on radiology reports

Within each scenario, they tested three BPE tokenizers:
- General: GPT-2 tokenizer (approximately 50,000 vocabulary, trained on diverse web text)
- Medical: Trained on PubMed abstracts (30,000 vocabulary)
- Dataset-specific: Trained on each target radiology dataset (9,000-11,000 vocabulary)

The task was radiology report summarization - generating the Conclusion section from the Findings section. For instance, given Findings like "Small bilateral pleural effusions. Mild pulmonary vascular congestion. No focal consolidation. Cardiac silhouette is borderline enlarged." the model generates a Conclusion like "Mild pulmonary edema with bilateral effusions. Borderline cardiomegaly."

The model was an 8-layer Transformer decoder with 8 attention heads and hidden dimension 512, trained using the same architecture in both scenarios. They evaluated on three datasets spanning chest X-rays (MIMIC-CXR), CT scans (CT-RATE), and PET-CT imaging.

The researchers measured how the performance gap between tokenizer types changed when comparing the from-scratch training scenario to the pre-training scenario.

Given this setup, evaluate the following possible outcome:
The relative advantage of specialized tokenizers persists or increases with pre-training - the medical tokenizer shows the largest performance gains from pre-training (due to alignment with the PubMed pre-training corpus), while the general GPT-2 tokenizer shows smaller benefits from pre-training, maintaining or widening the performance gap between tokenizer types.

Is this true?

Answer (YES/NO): NO